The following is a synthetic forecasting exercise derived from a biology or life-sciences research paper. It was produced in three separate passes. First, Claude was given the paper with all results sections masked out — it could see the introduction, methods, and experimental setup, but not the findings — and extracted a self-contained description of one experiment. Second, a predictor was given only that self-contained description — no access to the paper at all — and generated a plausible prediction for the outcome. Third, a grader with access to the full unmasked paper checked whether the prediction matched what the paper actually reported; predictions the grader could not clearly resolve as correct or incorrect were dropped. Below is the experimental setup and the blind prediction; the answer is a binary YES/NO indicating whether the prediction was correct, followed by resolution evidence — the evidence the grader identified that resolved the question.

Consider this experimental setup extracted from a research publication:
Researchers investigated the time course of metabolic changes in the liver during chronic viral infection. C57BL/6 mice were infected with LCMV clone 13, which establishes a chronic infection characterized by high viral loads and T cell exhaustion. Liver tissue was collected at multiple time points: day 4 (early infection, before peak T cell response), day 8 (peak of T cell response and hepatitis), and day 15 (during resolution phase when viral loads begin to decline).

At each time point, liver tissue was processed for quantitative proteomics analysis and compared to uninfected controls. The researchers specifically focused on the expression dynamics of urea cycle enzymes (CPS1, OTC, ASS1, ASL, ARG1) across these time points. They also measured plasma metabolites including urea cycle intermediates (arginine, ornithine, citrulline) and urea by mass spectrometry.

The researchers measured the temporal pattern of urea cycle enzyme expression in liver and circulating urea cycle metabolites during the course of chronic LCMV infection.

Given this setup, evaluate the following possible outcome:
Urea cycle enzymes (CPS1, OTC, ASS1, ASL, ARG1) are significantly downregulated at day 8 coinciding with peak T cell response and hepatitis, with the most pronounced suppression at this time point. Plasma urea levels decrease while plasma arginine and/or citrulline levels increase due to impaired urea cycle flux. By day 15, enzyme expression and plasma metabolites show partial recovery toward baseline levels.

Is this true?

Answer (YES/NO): NO